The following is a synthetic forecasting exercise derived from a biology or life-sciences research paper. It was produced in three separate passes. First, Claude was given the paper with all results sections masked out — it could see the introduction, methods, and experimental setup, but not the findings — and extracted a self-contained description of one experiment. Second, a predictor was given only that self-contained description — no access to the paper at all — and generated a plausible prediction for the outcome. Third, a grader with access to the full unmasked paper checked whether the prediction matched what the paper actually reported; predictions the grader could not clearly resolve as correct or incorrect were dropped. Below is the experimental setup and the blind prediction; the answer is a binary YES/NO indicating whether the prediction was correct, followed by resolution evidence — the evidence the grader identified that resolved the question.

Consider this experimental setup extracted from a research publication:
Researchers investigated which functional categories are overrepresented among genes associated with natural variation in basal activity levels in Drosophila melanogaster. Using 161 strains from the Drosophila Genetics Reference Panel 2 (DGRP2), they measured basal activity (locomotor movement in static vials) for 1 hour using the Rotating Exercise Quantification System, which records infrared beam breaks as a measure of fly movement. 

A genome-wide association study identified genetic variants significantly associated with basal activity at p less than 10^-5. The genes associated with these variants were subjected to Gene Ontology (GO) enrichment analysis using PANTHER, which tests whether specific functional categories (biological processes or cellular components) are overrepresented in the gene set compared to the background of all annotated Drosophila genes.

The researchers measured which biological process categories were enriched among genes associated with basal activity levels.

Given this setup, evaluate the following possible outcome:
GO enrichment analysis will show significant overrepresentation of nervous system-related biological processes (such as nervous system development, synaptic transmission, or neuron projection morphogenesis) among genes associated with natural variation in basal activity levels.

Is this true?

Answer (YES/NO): YES